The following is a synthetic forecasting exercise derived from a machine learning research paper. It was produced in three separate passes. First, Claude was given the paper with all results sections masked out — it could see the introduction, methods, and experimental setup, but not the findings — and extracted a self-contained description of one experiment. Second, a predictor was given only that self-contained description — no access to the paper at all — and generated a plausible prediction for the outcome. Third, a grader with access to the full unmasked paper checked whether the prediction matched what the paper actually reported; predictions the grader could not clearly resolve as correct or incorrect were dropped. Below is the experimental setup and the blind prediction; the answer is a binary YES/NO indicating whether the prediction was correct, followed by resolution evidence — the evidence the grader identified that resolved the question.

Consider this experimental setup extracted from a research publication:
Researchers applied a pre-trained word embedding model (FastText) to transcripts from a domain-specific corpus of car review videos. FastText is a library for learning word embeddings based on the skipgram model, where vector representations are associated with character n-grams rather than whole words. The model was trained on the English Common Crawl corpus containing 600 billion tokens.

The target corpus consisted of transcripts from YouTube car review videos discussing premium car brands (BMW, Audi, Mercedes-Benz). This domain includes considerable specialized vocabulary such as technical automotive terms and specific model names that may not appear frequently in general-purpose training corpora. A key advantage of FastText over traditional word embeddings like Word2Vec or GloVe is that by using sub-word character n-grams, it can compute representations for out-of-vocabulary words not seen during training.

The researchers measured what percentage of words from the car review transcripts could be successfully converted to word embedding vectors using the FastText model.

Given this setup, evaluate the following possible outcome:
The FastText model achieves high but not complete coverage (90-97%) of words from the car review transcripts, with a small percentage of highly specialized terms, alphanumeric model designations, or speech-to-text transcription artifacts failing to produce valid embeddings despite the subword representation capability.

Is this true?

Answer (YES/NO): YES